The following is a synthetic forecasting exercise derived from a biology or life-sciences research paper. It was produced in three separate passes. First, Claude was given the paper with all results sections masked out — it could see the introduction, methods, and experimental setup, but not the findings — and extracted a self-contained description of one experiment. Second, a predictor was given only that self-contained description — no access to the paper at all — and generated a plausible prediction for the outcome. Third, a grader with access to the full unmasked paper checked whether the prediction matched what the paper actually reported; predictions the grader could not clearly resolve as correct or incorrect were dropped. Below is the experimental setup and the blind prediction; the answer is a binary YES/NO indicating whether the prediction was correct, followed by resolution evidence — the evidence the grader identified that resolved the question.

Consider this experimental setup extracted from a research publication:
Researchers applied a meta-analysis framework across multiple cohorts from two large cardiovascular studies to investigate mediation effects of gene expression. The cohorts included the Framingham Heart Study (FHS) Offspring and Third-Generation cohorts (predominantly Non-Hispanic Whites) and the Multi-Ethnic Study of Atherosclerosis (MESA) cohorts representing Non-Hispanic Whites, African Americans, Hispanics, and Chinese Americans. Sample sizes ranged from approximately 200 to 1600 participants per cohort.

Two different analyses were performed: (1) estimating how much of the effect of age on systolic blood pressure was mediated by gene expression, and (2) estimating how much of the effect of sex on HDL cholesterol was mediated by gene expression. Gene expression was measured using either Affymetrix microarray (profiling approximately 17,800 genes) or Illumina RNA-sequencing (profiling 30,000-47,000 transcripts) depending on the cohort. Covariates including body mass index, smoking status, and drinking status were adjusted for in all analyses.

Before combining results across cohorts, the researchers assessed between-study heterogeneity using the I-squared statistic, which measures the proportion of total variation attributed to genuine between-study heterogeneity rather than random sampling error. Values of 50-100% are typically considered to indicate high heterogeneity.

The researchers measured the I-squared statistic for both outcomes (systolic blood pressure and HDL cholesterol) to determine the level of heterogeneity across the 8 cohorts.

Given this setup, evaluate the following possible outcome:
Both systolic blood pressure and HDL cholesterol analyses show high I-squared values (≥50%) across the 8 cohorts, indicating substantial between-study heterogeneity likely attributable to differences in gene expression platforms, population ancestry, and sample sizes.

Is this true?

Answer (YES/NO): NO